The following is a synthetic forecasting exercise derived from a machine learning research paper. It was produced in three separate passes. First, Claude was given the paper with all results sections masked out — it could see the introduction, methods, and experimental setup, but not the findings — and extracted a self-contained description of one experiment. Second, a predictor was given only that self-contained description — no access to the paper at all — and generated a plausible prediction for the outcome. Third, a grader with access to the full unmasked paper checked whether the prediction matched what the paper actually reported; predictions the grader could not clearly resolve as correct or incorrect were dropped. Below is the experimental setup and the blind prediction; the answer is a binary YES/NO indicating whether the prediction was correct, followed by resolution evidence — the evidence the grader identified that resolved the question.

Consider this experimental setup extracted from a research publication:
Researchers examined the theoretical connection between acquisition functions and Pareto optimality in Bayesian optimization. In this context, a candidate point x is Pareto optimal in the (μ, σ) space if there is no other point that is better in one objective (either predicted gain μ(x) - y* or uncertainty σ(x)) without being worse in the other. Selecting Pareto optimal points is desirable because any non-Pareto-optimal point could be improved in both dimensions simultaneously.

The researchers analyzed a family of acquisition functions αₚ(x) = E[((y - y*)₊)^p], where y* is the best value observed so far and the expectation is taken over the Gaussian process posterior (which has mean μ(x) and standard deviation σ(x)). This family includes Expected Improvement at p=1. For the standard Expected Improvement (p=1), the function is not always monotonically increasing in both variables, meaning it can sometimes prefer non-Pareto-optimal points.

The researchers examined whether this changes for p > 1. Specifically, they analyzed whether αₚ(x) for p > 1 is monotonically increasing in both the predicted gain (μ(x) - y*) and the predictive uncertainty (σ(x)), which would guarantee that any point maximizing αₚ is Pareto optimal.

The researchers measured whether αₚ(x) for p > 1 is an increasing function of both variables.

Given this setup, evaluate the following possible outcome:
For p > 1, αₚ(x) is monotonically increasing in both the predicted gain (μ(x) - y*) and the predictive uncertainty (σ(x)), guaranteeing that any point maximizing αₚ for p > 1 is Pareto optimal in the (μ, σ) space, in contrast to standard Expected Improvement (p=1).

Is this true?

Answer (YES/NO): YES